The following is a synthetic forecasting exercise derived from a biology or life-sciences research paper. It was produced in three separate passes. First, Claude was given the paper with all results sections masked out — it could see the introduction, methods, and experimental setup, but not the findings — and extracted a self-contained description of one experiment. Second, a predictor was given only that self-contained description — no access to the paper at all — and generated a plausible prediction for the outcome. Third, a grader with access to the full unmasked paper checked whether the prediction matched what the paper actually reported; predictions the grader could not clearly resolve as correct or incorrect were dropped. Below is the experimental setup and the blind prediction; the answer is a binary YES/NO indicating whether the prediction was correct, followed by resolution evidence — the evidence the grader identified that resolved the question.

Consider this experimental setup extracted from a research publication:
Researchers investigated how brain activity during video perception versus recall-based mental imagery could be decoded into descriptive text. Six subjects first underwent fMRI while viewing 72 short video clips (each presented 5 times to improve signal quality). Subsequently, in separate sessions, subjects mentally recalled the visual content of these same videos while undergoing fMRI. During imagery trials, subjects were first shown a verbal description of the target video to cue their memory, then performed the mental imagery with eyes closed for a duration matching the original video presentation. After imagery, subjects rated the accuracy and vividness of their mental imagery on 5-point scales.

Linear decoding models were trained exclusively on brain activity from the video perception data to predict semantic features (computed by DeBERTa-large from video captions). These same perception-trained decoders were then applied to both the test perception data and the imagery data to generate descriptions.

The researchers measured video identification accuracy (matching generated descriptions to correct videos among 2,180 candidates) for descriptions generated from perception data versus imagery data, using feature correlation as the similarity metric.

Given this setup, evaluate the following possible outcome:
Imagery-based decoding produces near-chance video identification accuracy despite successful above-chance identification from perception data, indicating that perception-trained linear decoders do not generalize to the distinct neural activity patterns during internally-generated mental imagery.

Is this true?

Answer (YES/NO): NO